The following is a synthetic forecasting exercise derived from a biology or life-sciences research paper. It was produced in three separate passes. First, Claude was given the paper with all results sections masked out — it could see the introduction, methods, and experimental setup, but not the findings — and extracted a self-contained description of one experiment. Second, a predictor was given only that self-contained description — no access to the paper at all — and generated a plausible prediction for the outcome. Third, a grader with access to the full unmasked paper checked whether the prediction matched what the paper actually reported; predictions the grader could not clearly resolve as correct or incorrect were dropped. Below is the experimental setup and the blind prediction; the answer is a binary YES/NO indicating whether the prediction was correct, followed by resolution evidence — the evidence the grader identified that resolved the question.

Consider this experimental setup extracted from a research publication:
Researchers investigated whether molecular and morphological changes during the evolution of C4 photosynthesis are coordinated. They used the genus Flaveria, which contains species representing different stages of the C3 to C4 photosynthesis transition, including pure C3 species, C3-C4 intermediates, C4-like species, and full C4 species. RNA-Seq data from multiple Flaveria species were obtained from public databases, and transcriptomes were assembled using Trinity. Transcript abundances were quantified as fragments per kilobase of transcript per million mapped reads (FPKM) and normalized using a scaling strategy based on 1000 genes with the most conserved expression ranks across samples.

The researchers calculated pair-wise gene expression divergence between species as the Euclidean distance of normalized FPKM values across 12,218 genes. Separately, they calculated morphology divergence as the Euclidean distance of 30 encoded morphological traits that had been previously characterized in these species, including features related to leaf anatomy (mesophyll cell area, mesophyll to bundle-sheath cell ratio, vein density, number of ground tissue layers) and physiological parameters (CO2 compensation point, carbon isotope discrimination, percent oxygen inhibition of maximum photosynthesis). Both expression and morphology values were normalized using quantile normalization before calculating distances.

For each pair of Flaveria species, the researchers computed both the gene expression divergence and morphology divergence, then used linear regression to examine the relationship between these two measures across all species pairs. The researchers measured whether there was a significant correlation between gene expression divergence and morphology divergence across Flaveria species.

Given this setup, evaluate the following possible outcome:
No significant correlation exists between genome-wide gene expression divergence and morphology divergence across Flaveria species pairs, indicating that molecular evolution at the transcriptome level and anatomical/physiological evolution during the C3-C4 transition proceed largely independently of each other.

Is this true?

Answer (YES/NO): NO